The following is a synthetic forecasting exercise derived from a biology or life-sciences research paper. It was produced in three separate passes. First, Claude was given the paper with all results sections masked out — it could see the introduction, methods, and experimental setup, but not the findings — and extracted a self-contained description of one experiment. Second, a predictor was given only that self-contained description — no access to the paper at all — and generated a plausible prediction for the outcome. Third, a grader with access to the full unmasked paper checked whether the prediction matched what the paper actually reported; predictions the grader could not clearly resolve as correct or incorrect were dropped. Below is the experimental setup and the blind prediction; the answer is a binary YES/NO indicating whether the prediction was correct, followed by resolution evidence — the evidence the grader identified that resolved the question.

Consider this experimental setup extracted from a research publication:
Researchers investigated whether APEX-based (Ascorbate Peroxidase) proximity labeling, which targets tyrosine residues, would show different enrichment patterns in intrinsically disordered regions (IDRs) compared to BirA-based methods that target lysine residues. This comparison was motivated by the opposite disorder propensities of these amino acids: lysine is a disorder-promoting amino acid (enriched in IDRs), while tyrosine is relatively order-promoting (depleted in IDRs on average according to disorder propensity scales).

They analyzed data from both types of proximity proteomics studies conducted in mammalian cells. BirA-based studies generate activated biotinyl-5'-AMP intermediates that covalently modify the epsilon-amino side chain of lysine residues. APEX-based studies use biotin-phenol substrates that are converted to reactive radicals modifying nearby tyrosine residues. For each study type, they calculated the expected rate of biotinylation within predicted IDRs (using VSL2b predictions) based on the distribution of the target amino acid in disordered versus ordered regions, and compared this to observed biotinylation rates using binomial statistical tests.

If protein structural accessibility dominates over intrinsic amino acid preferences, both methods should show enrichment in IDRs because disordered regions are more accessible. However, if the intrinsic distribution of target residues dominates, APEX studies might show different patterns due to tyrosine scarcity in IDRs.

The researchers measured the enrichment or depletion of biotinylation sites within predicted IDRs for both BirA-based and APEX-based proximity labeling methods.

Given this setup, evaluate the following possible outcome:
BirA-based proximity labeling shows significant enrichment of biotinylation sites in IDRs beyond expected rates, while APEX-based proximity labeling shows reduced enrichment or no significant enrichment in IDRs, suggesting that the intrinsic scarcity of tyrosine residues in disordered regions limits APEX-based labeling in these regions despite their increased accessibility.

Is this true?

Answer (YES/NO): NO